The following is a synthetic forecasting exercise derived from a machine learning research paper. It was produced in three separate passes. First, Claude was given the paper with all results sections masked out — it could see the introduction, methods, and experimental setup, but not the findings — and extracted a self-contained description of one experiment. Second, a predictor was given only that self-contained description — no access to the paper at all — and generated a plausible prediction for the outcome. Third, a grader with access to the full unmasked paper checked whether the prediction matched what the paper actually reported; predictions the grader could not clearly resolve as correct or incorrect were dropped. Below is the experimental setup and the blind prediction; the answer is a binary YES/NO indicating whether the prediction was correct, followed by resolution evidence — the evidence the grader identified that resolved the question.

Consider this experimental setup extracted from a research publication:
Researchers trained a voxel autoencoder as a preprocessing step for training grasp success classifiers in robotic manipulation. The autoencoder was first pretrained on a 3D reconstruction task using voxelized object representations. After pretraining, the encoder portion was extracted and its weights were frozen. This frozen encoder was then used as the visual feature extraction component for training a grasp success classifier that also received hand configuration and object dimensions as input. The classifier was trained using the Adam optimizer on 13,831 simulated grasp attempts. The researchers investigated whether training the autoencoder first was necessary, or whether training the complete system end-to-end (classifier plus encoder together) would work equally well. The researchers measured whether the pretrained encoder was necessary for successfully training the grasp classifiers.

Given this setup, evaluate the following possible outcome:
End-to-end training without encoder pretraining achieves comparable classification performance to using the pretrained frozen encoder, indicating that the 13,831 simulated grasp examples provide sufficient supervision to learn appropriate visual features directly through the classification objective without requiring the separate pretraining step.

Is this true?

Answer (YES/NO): NO